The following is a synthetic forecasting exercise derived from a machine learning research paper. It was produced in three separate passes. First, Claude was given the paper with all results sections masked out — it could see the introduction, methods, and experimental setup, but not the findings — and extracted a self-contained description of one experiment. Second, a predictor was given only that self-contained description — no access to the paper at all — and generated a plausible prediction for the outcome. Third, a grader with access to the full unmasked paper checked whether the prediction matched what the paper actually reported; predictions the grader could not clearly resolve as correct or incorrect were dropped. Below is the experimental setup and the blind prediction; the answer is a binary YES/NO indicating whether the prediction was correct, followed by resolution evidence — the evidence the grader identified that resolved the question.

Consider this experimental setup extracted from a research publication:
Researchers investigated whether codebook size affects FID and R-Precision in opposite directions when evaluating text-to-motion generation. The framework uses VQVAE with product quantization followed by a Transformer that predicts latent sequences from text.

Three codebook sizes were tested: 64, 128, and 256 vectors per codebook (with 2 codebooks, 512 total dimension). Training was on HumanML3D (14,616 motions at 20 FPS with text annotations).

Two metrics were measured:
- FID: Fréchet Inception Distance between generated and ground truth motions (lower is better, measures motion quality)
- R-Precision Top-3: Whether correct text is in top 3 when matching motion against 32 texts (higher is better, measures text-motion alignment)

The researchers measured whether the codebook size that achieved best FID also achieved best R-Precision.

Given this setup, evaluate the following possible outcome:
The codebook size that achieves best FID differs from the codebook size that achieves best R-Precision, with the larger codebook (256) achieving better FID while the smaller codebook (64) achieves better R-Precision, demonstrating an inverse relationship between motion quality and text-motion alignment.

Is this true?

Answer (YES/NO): YES